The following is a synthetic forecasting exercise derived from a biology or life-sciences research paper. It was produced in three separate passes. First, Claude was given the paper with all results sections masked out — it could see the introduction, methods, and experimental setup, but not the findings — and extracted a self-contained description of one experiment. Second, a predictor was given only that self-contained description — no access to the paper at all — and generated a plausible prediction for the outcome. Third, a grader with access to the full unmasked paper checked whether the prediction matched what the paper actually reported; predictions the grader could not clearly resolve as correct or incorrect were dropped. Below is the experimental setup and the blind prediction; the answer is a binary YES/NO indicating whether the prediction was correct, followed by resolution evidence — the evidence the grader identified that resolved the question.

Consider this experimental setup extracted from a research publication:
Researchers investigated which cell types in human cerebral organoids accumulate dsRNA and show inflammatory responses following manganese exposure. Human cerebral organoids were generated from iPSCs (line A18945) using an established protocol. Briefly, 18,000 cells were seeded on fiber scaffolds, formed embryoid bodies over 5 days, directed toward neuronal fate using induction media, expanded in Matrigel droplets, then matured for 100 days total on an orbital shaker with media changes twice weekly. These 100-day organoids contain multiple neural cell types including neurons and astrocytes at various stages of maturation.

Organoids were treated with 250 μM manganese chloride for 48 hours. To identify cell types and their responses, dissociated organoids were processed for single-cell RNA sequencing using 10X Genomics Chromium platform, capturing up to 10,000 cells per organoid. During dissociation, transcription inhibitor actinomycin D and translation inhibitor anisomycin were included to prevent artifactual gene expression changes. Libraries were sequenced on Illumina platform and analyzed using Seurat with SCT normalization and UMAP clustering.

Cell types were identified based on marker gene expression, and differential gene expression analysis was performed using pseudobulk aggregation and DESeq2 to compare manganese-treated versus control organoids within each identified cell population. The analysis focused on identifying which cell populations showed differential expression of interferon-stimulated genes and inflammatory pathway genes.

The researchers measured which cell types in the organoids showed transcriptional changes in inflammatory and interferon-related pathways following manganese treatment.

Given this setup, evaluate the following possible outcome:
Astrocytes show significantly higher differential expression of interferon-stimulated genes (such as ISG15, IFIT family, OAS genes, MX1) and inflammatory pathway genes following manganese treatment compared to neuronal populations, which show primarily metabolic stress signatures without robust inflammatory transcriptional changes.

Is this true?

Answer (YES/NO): NO